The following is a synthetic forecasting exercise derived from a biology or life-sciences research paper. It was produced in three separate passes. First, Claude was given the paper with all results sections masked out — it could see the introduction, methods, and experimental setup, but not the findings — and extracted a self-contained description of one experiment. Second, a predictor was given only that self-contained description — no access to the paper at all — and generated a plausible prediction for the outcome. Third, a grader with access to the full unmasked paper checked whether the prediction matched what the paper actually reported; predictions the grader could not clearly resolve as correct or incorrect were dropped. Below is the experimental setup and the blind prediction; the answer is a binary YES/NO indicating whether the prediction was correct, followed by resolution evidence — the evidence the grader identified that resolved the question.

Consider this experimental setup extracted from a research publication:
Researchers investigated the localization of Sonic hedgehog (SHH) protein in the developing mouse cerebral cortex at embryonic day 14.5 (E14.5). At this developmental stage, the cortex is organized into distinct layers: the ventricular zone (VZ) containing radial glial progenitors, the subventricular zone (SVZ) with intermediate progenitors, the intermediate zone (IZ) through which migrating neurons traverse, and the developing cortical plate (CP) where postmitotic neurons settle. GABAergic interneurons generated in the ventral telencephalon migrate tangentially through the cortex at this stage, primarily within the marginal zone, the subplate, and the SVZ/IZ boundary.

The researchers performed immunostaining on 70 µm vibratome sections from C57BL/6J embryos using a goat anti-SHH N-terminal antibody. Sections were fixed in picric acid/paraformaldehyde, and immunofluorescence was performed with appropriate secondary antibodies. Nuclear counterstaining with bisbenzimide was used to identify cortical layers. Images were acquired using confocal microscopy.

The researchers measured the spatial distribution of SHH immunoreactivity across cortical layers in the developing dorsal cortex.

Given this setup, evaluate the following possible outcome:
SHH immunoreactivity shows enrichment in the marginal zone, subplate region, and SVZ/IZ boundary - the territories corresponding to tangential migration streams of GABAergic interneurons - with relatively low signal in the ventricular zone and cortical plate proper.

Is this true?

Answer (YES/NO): NO